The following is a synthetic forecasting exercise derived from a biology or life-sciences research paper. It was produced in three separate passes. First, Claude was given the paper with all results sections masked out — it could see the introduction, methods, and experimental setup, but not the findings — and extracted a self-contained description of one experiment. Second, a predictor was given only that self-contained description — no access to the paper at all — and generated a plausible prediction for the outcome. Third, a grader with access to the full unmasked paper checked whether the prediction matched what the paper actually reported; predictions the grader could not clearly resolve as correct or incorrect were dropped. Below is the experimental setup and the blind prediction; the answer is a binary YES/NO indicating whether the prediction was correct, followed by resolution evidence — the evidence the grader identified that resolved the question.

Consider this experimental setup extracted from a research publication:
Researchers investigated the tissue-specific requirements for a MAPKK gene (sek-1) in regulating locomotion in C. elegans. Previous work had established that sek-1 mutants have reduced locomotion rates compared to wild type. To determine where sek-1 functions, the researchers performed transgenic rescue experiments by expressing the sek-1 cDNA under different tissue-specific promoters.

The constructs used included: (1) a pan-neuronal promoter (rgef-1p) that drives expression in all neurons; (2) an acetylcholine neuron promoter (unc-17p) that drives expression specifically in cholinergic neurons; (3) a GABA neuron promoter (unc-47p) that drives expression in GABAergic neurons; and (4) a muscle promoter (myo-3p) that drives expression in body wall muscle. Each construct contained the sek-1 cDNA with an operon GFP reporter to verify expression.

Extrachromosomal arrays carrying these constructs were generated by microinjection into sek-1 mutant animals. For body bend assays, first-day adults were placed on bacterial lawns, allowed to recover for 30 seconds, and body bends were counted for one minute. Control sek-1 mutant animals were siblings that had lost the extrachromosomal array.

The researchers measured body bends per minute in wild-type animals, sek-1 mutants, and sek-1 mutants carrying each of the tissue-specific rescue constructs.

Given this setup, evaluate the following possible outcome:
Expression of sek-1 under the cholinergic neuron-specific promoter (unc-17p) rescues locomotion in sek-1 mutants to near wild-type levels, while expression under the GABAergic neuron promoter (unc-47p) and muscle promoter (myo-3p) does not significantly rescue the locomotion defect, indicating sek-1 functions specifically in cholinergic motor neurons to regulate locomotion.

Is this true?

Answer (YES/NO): NO